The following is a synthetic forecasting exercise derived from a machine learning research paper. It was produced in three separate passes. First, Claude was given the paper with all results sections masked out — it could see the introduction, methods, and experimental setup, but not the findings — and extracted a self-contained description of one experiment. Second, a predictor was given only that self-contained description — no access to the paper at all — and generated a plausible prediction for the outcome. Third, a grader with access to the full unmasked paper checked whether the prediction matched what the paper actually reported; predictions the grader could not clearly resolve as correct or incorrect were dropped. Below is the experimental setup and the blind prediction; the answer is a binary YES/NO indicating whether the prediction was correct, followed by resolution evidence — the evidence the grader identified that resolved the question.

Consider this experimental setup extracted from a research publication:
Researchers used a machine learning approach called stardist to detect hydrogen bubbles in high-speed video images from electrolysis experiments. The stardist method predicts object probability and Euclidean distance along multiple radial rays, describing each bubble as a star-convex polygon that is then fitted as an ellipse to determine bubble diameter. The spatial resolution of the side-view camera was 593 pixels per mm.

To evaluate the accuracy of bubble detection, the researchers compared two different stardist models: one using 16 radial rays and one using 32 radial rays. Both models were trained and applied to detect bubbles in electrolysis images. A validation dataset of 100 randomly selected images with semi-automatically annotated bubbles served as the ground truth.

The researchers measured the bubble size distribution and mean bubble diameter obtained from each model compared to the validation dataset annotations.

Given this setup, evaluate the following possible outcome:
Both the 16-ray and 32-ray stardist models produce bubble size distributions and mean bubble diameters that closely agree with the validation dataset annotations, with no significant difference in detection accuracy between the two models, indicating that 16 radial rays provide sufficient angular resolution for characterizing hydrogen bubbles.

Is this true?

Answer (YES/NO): YES